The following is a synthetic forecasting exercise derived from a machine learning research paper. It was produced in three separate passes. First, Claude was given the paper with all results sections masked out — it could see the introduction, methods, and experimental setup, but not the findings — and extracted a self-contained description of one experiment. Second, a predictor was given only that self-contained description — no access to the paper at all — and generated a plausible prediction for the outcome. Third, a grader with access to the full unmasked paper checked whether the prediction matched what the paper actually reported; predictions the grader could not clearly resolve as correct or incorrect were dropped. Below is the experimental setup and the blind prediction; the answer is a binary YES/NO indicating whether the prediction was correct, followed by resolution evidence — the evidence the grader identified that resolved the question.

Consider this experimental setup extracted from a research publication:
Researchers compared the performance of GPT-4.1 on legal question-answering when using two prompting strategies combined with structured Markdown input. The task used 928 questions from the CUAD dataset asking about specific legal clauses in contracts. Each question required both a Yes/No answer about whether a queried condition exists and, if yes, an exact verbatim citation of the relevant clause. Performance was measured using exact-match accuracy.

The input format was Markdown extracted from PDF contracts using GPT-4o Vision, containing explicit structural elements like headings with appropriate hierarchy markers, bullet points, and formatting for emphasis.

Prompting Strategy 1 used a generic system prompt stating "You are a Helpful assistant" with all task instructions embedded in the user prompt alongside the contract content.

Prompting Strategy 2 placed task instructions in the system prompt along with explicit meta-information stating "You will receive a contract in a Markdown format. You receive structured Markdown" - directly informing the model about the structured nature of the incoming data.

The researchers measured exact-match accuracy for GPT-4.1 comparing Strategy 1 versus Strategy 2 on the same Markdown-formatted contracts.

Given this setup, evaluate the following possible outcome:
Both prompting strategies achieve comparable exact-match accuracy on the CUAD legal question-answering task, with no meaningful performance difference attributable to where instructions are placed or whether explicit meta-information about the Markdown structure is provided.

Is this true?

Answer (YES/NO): NO